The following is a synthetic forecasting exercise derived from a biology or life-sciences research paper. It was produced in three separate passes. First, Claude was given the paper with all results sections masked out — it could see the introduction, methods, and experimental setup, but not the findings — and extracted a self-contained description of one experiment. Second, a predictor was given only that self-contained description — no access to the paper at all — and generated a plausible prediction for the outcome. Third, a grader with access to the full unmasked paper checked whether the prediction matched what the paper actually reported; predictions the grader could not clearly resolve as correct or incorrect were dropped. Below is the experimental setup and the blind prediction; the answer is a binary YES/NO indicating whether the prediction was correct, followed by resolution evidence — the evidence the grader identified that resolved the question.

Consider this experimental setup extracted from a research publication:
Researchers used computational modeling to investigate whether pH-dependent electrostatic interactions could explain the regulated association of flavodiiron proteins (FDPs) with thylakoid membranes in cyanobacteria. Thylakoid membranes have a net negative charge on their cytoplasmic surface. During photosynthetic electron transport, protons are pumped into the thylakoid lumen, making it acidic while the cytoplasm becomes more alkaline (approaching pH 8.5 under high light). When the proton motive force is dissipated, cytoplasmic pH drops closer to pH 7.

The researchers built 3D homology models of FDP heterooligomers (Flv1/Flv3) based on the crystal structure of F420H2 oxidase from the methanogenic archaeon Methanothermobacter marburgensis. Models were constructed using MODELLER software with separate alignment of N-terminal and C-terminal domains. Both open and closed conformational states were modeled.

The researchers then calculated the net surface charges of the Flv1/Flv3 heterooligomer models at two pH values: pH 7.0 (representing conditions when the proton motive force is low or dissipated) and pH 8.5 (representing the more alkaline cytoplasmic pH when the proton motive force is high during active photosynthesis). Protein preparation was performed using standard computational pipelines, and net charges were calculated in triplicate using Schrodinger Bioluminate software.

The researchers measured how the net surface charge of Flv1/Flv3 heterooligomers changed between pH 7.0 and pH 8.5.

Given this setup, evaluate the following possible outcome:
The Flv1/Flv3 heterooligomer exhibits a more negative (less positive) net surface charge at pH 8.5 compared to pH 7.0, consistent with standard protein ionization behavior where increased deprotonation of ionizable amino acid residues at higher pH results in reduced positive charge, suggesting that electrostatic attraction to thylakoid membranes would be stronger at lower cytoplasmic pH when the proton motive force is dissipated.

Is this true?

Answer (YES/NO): YES